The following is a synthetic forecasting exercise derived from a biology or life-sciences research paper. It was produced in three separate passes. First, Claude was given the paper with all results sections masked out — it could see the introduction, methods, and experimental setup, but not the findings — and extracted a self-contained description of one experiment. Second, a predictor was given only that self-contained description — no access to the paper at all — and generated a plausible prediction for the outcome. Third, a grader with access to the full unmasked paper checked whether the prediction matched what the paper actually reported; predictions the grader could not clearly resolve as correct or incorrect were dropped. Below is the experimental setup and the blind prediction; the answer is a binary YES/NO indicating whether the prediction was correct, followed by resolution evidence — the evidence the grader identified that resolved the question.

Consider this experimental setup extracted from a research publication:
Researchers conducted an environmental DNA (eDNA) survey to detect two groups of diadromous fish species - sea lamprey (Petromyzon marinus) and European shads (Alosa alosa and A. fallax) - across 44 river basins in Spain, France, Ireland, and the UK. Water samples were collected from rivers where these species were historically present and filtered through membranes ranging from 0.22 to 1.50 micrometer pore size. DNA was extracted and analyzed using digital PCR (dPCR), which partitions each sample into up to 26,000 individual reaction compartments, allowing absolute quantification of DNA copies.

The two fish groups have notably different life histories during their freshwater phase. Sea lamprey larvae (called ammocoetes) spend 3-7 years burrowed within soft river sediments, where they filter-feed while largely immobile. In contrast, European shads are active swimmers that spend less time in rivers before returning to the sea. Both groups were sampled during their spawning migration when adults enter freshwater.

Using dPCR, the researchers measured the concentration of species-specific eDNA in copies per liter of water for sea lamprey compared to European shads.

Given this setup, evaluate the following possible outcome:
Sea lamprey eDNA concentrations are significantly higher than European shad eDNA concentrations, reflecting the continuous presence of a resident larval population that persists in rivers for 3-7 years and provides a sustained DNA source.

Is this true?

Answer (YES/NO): NO